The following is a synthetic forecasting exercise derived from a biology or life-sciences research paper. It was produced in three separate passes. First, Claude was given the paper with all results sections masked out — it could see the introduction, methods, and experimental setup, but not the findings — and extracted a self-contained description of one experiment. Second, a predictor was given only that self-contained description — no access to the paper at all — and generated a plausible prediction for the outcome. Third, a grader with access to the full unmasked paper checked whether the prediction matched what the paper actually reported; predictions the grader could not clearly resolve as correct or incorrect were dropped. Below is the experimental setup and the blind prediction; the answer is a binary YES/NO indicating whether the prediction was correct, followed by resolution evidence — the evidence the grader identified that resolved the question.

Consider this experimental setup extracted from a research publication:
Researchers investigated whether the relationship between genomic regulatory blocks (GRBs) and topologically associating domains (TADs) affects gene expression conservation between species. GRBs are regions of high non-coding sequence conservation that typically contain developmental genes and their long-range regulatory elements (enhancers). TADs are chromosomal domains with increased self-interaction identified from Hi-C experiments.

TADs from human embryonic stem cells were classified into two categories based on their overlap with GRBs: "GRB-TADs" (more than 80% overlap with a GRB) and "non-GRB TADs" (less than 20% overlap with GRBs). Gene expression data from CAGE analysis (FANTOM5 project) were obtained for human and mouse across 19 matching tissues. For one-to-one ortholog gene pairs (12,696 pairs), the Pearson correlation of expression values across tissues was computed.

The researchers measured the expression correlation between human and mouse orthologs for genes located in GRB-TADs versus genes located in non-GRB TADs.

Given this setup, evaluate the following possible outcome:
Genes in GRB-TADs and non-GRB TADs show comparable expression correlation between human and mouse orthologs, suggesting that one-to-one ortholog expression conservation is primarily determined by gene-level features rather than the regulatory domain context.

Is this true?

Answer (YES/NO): YES